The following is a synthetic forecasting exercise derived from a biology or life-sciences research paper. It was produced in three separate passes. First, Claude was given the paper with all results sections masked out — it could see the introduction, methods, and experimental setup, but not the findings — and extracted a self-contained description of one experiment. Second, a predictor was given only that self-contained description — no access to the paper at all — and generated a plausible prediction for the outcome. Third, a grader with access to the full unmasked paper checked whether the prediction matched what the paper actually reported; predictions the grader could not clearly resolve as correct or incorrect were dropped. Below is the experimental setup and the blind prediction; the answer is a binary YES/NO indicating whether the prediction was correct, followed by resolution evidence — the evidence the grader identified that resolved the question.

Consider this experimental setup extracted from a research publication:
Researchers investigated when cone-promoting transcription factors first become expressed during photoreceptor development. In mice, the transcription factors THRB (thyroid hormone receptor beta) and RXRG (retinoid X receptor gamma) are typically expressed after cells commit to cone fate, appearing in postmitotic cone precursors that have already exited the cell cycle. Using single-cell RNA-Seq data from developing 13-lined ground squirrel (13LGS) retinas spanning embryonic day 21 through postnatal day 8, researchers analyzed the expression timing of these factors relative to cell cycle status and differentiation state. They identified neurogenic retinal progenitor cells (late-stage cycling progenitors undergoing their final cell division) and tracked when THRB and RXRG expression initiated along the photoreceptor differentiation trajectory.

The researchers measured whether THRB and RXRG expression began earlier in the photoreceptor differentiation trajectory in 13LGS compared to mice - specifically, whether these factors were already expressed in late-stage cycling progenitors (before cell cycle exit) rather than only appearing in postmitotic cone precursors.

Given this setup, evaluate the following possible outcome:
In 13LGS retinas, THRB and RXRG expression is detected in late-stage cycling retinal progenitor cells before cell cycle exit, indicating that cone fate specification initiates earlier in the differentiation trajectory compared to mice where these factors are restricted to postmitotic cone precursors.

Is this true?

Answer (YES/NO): YES